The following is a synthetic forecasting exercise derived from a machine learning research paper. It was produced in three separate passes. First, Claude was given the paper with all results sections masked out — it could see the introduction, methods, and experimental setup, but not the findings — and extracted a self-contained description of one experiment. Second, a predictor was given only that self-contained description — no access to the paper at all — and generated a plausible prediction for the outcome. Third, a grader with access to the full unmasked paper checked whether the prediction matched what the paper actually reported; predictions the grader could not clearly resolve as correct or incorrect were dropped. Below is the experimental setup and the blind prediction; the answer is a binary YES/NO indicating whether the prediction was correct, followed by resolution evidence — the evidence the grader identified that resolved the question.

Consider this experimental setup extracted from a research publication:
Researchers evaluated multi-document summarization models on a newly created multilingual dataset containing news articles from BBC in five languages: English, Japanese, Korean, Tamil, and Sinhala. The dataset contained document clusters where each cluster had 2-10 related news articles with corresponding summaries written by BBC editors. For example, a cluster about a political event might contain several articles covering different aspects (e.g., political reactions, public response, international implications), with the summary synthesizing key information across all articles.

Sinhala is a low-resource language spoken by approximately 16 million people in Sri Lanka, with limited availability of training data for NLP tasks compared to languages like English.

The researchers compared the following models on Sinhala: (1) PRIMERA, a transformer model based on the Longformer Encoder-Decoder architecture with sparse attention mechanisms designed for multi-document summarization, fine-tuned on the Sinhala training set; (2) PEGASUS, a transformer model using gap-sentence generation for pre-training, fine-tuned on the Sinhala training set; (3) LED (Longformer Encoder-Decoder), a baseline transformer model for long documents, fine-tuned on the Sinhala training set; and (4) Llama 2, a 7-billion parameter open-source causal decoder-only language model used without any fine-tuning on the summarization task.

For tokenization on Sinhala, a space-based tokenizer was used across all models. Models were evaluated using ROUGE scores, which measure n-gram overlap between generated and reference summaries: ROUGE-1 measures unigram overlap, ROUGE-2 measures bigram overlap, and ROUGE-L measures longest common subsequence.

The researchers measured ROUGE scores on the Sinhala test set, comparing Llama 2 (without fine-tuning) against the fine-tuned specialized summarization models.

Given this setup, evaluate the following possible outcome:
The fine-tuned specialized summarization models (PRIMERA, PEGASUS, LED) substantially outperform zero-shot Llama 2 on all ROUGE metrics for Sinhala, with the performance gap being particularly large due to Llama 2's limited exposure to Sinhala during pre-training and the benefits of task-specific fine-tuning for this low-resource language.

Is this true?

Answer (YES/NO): NO